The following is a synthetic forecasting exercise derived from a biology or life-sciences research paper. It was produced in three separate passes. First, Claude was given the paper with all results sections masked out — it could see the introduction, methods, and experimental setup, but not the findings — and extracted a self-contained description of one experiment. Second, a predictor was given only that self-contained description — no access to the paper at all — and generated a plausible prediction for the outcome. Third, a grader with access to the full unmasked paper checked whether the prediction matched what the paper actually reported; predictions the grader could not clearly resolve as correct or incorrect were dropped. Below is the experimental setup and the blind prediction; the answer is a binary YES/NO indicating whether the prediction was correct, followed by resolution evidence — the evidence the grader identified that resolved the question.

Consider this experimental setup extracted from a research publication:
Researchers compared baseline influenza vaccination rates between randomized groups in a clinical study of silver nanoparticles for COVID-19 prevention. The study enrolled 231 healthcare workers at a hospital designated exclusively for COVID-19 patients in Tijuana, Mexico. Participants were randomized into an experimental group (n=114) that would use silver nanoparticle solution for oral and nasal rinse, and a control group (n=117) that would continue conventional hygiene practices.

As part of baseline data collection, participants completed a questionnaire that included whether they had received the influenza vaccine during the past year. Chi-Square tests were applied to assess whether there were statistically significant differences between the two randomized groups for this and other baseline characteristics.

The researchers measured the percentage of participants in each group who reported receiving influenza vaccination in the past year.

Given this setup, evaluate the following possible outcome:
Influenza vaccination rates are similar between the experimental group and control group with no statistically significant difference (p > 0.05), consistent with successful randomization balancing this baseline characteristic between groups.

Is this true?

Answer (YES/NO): NO